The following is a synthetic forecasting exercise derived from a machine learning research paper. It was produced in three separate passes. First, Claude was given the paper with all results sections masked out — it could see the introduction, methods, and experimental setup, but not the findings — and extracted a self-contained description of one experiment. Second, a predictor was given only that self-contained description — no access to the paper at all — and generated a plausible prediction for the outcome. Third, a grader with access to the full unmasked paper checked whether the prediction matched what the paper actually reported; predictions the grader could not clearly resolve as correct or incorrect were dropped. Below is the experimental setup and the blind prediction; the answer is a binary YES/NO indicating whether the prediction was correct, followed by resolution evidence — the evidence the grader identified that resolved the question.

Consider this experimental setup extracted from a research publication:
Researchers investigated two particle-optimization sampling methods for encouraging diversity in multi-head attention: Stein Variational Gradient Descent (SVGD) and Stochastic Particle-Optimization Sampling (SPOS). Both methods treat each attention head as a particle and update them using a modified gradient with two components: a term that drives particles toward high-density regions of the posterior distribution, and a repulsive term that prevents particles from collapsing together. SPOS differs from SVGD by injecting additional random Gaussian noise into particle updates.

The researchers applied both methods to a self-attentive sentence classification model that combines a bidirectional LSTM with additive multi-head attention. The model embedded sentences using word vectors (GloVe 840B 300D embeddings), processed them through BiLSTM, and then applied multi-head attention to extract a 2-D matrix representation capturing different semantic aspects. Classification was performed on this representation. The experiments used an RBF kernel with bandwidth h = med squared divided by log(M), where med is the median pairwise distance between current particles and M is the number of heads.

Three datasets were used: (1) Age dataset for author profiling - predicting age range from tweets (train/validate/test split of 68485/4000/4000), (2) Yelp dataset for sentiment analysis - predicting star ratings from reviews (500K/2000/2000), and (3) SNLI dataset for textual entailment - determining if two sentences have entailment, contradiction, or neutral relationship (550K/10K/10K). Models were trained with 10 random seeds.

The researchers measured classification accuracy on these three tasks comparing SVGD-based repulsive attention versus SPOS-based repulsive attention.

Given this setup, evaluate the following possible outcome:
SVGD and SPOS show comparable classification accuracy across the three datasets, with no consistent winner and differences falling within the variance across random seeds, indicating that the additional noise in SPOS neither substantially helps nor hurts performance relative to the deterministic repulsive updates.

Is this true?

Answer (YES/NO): NO